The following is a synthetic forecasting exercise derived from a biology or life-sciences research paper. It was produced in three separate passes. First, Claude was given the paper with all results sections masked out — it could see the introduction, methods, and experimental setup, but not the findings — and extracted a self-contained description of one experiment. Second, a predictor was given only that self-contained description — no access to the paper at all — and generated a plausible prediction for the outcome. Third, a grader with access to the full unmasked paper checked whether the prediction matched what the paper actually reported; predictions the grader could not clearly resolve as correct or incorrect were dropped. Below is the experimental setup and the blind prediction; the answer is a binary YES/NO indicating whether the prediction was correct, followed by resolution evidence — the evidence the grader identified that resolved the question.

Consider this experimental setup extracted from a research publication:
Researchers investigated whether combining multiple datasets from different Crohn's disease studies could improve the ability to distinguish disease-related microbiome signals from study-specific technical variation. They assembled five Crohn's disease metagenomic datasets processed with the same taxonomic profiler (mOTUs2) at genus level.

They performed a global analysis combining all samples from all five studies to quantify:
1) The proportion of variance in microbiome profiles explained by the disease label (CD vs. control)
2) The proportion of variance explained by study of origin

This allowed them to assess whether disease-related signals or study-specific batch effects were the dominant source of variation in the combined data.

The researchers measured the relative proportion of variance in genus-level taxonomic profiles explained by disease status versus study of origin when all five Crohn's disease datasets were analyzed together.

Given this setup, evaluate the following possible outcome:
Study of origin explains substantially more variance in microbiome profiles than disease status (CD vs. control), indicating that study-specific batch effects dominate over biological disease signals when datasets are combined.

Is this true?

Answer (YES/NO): YES